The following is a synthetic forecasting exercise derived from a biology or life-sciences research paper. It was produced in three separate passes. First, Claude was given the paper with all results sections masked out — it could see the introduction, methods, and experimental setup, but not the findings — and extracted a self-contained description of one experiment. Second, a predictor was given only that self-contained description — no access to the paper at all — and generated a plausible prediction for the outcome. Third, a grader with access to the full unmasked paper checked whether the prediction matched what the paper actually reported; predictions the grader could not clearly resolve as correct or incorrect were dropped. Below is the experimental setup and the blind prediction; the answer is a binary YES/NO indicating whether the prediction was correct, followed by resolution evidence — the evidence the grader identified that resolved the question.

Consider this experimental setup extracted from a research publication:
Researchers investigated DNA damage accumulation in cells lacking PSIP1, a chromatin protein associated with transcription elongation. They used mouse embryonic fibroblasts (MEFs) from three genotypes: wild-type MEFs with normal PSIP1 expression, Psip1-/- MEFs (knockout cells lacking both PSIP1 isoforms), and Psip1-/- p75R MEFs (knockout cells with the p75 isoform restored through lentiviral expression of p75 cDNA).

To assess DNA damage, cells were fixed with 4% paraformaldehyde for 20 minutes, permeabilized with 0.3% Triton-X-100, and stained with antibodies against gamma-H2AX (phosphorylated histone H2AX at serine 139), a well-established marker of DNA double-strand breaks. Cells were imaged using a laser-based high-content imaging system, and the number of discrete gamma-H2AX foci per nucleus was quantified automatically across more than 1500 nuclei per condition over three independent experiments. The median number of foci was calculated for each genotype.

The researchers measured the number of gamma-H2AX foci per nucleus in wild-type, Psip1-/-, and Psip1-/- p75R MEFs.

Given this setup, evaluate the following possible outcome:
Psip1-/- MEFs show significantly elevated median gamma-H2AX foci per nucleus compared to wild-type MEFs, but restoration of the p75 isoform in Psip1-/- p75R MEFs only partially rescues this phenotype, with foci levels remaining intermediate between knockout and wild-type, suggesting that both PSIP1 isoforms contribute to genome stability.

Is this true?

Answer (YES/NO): NO